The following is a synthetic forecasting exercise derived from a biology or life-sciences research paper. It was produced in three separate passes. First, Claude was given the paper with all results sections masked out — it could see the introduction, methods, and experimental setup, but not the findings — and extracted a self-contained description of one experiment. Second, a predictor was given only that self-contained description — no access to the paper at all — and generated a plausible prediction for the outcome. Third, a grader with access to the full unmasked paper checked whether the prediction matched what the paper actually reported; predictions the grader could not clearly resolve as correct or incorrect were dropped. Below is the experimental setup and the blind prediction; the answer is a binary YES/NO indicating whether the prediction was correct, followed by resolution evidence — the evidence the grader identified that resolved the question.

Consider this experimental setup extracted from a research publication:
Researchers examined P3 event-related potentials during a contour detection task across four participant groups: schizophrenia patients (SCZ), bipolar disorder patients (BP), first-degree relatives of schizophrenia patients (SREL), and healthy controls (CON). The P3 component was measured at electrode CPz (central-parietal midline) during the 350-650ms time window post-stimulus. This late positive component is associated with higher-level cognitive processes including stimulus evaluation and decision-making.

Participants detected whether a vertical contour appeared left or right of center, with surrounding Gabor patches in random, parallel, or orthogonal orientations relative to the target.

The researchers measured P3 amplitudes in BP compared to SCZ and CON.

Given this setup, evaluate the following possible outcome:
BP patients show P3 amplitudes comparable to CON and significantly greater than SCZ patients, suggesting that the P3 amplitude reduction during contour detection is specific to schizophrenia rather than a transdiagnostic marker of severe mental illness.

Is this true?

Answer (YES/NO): NO